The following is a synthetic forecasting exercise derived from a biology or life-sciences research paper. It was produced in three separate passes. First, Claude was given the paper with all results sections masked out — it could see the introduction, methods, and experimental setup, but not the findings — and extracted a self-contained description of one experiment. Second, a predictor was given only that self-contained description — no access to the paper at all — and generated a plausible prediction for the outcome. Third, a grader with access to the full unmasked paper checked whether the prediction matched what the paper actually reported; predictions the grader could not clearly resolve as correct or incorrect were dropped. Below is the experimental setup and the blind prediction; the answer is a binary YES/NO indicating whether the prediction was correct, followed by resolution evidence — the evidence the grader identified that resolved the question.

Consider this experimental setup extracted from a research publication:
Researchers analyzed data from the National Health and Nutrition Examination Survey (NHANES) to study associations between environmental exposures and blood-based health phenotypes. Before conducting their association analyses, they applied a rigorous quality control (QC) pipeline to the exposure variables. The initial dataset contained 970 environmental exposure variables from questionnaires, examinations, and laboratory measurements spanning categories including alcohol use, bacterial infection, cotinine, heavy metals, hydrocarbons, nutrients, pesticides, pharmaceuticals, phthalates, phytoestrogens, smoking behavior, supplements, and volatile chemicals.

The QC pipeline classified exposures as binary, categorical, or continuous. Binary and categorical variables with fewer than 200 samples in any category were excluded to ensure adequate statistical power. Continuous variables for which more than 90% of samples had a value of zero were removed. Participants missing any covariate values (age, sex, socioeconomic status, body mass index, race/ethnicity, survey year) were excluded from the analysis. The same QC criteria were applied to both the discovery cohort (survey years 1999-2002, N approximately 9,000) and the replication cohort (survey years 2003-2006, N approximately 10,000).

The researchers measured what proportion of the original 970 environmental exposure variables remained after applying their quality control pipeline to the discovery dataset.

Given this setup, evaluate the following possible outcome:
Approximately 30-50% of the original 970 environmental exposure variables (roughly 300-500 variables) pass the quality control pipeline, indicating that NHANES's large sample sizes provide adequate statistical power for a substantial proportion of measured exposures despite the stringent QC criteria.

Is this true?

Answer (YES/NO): YES